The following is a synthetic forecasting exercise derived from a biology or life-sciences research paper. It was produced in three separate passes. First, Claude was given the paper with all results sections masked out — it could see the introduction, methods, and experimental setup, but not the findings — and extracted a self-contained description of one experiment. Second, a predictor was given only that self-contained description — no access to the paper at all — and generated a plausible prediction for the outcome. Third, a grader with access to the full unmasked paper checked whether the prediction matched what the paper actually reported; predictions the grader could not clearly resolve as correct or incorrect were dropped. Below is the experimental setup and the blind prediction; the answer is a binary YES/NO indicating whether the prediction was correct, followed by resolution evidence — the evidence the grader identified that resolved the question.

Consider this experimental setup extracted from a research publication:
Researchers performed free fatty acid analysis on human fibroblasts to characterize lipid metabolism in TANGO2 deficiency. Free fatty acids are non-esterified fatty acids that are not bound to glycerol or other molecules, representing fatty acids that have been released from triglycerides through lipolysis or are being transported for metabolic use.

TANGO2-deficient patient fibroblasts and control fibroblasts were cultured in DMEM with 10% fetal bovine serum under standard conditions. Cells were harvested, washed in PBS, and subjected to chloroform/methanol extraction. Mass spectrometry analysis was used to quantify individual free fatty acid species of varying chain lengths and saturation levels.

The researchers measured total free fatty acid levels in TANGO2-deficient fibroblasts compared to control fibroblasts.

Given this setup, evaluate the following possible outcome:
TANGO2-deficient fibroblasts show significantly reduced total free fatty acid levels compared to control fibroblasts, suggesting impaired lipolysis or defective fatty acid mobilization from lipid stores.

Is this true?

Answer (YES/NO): NO